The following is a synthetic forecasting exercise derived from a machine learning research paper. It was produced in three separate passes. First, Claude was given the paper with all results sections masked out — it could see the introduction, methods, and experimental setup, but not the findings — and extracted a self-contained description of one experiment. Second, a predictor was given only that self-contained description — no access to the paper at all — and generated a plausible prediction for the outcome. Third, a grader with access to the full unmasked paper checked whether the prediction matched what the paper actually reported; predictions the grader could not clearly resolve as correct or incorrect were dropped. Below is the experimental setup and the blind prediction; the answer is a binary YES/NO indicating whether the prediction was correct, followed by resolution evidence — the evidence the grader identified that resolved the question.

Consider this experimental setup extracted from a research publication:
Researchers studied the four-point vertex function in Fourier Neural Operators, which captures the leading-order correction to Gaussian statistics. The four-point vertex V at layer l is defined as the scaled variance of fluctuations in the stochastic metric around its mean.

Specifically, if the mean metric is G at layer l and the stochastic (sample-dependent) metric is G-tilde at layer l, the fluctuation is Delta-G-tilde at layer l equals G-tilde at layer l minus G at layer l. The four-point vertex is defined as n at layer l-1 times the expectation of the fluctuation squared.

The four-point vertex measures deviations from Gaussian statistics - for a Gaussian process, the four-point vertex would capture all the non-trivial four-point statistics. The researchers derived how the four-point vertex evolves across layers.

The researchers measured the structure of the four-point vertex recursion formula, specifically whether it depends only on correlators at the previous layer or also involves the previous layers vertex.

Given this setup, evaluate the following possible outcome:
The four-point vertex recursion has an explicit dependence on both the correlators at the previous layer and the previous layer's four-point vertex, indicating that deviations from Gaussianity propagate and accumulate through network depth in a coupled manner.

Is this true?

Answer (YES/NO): YES